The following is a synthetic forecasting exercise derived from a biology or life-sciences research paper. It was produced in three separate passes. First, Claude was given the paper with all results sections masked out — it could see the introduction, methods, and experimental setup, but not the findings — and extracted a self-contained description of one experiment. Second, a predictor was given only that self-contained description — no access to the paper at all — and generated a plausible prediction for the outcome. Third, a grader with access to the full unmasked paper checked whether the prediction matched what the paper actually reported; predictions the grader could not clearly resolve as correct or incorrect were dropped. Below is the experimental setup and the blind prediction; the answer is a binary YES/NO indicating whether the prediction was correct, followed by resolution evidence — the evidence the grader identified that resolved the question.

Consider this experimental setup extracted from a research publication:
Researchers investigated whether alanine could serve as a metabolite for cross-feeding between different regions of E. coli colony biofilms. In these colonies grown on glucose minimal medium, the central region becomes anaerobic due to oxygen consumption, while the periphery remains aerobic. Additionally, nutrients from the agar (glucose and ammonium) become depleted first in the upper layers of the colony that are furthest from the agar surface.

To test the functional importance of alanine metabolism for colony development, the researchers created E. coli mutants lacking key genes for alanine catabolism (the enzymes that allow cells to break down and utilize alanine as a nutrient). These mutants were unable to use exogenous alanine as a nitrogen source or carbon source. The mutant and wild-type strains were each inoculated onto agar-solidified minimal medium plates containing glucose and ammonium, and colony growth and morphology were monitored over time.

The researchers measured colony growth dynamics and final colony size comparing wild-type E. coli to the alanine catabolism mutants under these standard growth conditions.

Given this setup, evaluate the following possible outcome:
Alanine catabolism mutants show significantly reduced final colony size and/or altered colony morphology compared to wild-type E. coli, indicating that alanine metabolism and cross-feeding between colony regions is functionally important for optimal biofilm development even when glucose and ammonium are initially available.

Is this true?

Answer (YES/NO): NO